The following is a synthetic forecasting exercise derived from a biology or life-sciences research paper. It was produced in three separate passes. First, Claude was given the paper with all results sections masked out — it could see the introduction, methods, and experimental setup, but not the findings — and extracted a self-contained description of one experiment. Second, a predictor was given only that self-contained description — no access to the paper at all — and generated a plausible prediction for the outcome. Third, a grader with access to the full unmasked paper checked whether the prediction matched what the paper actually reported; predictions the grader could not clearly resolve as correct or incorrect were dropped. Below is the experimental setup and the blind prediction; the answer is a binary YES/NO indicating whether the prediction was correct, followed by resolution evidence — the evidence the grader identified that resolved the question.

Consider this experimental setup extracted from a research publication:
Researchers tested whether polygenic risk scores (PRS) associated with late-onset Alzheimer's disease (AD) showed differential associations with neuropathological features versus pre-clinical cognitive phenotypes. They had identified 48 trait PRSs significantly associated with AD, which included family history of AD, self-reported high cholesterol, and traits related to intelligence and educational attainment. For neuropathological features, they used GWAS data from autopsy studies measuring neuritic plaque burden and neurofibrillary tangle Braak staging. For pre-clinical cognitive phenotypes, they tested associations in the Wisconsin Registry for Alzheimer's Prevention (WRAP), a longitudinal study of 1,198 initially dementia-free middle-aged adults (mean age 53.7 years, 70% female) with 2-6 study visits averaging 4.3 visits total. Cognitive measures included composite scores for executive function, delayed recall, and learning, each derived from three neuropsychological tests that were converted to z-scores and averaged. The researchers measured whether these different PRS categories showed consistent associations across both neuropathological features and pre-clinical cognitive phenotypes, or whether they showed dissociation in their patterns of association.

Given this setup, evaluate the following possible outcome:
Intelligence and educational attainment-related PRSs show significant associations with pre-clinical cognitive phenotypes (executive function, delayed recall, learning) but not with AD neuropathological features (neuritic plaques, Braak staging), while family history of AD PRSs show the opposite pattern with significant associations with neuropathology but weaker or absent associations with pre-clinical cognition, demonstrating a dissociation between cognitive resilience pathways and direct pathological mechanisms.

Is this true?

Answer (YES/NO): YES